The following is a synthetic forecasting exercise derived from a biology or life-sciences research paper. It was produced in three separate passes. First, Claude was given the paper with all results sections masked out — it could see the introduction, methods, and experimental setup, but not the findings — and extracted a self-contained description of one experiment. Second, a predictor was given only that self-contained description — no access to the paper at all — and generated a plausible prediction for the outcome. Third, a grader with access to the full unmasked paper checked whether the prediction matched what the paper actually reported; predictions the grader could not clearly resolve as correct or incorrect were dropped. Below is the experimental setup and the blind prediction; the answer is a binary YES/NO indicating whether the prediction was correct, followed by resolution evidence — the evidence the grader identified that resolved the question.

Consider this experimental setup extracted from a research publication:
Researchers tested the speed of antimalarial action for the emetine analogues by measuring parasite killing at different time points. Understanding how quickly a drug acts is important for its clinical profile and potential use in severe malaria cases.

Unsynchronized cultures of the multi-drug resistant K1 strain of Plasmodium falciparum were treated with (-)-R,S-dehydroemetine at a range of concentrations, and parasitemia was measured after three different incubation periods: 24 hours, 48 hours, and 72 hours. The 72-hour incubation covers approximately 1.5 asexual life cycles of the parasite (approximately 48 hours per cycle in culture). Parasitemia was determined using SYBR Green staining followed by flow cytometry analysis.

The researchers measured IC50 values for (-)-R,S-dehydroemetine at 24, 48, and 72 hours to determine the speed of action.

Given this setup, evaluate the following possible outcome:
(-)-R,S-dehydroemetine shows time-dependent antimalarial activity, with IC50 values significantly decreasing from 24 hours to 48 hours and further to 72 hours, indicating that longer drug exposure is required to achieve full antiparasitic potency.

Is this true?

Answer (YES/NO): NO